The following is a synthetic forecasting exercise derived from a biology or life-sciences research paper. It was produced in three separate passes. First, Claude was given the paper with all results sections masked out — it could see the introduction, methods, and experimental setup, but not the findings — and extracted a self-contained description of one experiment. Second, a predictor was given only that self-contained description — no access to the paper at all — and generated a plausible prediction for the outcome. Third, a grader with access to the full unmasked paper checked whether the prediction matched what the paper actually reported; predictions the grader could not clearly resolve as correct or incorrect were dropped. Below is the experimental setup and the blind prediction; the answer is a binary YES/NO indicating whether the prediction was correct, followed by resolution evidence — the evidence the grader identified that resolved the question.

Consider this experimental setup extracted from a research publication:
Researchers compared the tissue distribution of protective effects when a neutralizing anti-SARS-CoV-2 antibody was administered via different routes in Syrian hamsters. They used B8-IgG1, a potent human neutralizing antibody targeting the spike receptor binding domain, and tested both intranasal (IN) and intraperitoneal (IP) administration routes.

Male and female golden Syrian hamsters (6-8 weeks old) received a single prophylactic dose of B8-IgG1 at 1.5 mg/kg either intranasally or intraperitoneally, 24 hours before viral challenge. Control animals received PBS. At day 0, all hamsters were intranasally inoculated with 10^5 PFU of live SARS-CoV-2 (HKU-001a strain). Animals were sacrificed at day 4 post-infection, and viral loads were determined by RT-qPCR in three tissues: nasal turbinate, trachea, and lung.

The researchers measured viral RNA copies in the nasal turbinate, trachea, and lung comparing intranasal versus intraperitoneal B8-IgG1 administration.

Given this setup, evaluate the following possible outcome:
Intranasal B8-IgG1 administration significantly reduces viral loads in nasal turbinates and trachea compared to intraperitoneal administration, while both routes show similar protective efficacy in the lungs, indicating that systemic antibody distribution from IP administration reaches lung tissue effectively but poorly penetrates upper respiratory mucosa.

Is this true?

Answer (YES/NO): NO